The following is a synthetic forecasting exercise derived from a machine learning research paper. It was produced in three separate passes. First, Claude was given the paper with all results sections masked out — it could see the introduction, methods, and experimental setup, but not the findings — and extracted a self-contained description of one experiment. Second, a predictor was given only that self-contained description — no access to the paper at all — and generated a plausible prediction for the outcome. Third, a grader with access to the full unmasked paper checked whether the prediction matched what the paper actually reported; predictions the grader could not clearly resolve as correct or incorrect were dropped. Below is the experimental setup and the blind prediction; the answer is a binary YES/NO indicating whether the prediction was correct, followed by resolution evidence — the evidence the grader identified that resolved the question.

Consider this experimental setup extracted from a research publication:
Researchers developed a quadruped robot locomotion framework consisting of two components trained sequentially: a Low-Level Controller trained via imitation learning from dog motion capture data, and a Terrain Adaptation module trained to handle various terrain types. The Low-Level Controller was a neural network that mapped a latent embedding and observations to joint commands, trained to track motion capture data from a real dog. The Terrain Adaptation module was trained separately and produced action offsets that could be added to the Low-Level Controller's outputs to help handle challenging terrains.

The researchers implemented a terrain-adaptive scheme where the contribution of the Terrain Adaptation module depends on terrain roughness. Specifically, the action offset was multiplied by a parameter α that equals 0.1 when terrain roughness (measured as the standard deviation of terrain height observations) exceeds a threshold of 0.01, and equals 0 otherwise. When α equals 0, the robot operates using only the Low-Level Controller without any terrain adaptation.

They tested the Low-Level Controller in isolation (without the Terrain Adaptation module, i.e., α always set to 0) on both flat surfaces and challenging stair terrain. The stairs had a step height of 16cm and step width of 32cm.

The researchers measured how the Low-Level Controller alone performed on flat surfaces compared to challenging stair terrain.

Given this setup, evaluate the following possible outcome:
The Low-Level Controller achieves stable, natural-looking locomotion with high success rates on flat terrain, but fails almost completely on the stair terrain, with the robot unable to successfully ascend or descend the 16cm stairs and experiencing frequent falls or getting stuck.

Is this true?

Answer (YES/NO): NO